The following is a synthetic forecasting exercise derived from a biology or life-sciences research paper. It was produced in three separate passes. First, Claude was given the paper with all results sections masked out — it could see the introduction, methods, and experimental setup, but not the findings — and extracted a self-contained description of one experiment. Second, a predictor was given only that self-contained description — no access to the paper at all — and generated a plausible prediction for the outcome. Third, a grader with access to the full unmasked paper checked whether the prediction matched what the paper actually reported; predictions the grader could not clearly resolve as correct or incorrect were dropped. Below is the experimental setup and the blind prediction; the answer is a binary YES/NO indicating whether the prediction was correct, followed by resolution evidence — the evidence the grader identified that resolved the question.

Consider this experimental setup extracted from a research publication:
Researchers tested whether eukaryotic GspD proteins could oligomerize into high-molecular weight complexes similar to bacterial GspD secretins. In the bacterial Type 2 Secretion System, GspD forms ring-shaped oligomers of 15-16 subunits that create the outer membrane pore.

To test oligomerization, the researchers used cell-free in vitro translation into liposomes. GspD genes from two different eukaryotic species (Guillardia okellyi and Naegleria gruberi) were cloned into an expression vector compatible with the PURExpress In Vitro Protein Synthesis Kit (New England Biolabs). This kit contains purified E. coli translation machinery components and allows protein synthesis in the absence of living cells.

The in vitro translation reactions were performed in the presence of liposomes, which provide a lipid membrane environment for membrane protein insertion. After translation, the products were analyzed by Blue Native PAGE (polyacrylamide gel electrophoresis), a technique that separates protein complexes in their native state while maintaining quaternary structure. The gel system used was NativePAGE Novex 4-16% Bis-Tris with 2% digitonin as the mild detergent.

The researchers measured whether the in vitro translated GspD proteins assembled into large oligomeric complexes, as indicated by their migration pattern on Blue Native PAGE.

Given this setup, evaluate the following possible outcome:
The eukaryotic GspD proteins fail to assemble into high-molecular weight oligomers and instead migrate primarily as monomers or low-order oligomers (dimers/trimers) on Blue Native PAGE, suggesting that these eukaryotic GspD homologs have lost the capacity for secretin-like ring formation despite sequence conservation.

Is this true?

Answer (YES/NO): NO